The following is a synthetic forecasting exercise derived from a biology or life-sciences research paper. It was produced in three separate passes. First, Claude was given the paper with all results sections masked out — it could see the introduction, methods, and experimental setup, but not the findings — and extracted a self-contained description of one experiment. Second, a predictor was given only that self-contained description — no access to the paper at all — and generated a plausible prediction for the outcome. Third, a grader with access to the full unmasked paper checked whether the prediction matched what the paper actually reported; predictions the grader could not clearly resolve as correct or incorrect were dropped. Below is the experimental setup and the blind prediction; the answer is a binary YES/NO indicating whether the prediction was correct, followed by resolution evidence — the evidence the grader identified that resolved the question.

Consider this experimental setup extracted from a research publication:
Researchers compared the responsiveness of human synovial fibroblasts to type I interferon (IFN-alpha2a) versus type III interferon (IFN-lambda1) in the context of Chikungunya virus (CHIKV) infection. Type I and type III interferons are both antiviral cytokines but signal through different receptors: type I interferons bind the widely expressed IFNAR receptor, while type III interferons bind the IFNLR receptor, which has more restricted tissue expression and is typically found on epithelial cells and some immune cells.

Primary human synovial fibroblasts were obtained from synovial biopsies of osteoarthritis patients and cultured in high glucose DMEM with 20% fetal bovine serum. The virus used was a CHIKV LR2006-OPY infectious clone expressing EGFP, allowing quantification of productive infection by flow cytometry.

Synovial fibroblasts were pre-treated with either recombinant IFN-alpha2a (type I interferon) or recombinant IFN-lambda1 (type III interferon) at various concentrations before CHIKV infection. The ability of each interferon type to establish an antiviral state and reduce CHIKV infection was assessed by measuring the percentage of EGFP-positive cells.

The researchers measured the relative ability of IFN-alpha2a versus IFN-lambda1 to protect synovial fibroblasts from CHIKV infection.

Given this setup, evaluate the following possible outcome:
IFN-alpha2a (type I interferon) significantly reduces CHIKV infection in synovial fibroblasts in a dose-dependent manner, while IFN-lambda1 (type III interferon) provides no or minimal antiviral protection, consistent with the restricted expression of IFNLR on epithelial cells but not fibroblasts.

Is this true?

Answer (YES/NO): NO